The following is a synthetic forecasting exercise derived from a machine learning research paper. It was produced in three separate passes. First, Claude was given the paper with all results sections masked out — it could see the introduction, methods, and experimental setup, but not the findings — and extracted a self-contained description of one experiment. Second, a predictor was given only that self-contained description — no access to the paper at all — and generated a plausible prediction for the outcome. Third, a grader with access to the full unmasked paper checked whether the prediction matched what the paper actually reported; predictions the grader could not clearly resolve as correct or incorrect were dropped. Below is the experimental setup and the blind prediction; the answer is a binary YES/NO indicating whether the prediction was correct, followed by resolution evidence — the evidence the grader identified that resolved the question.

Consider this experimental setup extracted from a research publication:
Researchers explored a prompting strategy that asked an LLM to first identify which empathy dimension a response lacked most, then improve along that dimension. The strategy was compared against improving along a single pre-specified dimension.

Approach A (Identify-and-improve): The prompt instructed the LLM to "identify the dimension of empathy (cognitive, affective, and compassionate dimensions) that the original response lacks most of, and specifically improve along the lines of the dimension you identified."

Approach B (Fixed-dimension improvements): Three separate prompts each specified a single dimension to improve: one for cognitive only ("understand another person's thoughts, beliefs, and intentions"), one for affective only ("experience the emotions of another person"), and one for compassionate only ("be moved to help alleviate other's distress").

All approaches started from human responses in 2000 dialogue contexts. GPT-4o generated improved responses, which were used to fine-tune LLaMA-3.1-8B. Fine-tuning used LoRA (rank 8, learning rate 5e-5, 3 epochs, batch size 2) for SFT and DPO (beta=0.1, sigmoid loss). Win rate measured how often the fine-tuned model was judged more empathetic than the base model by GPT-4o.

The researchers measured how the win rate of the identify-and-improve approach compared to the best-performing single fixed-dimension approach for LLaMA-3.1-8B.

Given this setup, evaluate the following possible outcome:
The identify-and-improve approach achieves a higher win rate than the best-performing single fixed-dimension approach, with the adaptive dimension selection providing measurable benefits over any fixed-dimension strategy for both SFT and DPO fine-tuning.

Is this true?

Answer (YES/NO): NO